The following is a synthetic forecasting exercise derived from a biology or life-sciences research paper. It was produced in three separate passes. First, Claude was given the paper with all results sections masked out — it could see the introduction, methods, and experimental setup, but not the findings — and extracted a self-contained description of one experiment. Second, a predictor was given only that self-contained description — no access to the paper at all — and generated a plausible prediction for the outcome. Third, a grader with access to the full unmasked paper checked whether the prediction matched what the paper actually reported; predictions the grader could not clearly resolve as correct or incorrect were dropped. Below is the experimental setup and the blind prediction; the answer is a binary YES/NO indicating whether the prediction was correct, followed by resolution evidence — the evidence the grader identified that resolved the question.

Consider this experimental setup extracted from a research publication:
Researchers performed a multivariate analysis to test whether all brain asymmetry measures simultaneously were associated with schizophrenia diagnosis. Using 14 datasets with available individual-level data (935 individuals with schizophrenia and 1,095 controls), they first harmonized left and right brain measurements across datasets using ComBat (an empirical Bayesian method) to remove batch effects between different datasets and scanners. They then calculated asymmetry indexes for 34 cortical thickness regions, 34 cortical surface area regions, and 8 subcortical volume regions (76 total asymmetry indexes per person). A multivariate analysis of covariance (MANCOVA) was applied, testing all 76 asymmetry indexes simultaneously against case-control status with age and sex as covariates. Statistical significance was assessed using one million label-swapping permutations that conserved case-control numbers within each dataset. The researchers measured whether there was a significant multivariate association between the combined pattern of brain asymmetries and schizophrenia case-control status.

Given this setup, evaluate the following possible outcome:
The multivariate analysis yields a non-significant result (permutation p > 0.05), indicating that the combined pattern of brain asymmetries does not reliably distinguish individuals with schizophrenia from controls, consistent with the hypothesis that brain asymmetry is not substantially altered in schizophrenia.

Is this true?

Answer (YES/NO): NO